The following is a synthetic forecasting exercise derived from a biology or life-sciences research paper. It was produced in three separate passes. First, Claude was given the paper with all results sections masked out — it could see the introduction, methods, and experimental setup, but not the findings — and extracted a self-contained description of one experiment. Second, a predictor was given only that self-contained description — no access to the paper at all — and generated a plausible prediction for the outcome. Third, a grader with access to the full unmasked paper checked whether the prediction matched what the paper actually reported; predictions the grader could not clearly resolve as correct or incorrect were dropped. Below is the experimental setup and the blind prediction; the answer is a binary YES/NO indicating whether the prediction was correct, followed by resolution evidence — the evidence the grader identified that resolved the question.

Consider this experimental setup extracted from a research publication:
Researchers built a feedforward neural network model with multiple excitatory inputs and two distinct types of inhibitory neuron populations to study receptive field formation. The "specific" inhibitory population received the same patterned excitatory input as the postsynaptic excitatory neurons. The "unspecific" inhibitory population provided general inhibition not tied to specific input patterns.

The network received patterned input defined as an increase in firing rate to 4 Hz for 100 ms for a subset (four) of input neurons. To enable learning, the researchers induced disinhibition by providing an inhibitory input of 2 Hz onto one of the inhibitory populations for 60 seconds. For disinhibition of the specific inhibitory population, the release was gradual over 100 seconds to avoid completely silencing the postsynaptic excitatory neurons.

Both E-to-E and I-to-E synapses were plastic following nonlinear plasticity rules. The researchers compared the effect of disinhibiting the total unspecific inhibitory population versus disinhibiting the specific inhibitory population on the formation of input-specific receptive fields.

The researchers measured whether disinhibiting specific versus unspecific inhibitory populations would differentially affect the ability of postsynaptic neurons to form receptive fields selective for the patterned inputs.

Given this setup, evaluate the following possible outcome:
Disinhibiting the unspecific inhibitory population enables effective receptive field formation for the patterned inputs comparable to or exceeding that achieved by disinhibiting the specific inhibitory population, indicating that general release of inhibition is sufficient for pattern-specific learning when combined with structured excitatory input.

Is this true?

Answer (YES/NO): NO